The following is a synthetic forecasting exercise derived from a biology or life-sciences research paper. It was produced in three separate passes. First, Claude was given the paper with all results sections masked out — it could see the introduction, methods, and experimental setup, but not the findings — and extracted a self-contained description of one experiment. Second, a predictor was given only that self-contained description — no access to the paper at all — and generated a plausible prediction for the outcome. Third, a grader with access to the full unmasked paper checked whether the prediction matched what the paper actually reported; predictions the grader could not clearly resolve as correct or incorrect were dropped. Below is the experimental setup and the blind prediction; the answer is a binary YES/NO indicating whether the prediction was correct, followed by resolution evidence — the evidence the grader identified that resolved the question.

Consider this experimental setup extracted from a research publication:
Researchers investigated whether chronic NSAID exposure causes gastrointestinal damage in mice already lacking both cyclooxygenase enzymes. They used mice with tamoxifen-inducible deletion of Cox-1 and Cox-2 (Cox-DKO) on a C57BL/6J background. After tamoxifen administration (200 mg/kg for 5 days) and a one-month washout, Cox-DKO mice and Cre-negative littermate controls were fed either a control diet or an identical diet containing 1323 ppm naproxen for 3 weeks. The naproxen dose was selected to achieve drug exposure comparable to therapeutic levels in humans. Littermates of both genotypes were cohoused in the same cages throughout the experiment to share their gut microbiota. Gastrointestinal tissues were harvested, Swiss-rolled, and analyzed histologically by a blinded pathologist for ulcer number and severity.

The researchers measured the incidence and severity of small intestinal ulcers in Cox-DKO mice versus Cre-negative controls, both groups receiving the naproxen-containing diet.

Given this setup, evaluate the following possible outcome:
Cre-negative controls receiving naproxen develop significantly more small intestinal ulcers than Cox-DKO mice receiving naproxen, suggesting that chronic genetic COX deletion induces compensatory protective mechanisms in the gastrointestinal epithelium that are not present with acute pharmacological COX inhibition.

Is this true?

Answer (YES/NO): NO